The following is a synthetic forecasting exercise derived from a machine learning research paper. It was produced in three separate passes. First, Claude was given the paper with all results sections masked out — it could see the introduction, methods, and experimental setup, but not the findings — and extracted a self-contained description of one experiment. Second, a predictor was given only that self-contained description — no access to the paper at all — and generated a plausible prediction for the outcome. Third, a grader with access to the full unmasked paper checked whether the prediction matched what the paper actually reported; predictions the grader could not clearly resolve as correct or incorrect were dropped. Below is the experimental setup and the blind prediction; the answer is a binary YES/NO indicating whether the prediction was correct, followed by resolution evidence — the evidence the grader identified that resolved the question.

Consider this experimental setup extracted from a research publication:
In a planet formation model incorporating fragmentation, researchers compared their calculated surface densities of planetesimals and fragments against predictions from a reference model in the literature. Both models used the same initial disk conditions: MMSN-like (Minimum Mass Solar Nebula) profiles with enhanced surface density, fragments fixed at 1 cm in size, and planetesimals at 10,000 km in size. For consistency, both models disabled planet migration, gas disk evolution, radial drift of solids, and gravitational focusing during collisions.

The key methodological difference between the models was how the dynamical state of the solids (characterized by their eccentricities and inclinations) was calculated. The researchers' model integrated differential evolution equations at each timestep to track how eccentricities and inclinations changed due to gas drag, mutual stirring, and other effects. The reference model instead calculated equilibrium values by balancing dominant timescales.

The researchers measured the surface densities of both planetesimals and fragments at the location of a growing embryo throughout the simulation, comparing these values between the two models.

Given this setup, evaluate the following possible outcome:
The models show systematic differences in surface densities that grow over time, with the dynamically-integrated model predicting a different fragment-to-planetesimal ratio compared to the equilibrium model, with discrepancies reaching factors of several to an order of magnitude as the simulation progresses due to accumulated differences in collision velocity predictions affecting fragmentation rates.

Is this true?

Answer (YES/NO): NO